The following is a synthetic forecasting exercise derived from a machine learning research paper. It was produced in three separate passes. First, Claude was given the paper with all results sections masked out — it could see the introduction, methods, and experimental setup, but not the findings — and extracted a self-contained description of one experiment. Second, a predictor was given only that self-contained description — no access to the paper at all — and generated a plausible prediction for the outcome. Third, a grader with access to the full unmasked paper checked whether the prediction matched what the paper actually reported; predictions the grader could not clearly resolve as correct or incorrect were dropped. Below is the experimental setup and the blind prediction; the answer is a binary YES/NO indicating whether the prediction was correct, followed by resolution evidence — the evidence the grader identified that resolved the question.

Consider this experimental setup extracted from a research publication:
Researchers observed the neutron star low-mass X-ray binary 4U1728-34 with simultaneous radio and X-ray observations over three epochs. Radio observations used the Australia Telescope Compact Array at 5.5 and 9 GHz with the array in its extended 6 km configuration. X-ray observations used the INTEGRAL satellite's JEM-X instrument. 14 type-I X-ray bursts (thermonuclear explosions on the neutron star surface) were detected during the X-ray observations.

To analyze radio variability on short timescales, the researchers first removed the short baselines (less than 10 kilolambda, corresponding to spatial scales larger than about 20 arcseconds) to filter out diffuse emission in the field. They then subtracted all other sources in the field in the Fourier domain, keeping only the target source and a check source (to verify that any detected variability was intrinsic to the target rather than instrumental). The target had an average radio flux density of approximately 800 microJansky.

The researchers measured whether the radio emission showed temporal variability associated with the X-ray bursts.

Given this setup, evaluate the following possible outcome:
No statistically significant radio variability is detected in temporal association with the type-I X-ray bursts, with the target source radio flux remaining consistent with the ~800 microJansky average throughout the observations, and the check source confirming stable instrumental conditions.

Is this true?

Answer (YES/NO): NO